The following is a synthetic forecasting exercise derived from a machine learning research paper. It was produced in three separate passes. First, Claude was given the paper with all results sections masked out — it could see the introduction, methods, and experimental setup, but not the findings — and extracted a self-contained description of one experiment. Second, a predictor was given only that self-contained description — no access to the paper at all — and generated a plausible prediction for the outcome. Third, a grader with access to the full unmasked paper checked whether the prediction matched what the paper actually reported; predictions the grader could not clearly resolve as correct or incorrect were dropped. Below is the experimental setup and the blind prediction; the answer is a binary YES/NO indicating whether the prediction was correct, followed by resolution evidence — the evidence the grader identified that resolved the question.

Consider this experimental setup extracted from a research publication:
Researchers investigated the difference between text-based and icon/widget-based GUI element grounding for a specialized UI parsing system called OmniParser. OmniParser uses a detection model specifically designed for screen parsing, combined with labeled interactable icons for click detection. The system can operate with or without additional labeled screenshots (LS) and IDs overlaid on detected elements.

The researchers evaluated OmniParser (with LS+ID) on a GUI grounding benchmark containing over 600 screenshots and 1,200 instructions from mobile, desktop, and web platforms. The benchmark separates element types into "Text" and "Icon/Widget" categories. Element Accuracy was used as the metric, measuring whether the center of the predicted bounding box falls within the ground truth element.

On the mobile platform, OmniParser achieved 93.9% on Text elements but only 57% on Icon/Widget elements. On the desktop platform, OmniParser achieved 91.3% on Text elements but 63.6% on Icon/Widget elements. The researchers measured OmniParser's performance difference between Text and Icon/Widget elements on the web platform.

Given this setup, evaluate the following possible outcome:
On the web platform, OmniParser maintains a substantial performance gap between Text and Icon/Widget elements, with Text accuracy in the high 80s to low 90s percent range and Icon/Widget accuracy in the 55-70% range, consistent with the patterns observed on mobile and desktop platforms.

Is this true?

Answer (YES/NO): NO